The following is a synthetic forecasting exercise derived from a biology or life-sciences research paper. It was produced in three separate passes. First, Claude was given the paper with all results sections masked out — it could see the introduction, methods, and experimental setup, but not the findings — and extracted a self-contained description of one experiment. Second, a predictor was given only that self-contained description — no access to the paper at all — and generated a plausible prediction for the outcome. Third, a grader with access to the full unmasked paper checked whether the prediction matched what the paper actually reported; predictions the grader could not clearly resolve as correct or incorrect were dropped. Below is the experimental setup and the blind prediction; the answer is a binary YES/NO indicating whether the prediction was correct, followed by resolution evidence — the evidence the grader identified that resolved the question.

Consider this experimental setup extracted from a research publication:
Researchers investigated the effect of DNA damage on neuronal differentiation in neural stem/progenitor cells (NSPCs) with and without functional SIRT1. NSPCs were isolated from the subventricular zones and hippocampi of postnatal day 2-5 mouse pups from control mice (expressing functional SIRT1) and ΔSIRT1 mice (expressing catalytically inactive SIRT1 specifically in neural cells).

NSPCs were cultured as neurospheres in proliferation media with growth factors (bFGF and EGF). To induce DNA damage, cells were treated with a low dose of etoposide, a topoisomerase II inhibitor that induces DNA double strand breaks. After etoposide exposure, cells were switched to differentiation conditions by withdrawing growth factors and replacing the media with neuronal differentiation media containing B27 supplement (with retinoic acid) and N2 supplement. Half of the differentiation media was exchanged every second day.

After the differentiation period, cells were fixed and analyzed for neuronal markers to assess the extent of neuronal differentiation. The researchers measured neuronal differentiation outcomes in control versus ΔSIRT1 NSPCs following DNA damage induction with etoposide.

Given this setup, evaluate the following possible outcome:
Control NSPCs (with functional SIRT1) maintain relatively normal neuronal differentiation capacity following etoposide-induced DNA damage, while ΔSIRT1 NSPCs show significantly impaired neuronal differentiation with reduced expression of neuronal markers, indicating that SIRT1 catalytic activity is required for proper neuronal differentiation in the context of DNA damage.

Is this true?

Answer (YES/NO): NO